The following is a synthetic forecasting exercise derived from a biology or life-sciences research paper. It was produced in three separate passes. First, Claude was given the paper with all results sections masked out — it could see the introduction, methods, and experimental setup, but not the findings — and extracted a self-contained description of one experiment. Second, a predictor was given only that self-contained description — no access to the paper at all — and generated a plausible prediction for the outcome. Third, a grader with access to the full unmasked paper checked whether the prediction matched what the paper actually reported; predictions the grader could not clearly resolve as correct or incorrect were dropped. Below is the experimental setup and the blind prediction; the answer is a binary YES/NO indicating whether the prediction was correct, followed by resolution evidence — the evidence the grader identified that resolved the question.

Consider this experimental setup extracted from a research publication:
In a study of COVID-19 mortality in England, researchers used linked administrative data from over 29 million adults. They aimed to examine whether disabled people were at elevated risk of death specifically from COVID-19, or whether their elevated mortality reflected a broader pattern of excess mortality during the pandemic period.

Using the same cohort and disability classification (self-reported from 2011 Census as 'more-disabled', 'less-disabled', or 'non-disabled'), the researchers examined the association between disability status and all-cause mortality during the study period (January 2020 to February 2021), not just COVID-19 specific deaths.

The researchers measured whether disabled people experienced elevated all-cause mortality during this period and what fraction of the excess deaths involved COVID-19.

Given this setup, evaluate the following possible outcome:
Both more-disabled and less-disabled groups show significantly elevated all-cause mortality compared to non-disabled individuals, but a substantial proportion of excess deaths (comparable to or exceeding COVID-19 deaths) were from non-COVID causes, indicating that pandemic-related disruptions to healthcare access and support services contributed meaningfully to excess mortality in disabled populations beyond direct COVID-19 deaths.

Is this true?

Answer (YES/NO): NO